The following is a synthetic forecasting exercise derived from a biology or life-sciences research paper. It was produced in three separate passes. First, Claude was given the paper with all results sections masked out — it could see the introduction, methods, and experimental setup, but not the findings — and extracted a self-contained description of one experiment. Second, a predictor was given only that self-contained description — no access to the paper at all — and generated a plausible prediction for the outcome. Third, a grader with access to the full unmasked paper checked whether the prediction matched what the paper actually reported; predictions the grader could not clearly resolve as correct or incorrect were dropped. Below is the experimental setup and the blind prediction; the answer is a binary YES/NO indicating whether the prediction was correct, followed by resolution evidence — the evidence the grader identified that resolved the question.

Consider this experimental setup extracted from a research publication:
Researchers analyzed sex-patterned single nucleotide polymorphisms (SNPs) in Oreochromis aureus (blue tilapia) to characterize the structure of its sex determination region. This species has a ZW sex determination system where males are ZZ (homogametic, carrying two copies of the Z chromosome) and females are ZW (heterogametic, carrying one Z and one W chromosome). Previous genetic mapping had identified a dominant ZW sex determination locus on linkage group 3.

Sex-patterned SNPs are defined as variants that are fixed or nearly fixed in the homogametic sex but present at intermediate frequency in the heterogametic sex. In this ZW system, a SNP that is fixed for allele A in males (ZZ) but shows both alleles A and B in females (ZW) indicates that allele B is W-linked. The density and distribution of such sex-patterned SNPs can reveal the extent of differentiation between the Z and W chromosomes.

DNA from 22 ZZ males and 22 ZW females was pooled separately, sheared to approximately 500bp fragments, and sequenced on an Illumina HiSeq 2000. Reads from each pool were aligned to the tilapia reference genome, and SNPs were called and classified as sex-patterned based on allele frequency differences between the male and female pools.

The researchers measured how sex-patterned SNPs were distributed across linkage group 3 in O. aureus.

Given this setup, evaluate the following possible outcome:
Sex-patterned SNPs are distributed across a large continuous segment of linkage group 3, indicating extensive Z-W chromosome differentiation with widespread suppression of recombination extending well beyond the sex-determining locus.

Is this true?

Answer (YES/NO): YES